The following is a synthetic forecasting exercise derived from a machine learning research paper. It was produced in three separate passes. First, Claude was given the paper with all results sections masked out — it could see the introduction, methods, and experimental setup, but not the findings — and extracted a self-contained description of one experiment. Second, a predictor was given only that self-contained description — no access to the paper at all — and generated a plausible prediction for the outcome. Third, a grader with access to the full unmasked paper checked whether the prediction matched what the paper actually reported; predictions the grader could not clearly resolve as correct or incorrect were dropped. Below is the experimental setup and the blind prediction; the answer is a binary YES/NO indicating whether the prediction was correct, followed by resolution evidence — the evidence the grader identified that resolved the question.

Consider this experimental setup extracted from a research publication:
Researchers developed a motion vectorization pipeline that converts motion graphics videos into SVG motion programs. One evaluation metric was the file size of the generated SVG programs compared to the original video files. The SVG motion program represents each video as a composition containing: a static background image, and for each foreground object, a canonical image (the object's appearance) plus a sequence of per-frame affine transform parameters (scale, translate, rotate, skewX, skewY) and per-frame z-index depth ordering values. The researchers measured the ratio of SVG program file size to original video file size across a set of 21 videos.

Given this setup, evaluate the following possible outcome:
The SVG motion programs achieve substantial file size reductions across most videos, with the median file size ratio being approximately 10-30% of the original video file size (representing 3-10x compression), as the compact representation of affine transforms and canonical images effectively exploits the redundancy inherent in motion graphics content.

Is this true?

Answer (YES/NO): NO